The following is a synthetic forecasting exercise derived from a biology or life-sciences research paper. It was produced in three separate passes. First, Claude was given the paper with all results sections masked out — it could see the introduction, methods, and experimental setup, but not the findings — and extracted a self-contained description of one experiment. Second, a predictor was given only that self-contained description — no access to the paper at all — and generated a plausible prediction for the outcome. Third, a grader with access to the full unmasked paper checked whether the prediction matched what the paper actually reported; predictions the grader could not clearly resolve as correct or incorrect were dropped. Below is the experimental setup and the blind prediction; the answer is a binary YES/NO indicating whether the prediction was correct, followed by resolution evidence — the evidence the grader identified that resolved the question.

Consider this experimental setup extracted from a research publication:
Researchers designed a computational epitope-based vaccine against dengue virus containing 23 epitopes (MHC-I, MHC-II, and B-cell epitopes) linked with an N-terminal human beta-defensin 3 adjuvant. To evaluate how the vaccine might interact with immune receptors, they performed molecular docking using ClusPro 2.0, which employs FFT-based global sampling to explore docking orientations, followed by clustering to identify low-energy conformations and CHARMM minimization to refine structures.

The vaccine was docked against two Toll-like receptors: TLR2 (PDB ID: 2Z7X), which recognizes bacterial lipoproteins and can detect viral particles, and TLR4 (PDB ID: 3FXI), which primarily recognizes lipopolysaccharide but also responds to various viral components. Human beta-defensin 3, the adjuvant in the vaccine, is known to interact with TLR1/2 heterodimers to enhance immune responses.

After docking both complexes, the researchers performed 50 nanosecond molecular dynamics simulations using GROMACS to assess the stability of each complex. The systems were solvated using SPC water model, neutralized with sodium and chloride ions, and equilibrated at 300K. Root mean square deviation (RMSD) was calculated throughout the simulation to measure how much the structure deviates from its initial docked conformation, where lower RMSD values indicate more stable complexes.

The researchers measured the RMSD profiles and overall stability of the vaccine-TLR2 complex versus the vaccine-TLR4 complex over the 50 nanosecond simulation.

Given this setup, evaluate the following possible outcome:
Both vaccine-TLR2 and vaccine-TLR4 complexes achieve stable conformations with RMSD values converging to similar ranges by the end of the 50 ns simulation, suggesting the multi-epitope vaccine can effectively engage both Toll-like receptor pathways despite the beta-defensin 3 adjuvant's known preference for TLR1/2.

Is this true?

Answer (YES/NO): NO